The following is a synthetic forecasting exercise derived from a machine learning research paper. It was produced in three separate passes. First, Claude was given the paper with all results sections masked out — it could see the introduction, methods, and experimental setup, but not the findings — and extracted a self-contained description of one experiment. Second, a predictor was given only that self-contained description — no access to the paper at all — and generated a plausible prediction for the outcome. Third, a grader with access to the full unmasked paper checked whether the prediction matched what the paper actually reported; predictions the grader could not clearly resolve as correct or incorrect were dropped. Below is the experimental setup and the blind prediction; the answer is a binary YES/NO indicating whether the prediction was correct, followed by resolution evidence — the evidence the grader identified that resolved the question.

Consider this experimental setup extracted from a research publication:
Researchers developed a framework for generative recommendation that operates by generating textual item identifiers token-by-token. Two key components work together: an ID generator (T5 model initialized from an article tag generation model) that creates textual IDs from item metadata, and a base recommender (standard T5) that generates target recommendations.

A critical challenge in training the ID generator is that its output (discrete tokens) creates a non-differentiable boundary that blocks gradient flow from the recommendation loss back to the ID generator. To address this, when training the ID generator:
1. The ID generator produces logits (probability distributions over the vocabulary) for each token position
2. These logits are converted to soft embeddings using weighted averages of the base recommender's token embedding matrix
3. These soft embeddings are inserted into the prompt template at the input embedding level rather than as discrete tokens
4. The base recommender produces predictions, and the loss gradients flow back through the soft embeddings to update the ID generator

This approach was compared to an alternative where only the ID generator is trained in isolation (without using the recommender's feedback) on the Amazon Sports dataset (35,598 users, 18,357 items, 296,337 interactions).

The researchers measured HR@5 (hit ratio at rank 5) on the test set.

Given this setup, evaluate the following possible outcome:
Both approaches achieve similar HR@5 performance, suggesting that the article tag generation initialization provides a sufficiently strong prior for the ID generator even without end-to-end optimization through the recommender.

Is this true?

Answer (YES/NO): NO